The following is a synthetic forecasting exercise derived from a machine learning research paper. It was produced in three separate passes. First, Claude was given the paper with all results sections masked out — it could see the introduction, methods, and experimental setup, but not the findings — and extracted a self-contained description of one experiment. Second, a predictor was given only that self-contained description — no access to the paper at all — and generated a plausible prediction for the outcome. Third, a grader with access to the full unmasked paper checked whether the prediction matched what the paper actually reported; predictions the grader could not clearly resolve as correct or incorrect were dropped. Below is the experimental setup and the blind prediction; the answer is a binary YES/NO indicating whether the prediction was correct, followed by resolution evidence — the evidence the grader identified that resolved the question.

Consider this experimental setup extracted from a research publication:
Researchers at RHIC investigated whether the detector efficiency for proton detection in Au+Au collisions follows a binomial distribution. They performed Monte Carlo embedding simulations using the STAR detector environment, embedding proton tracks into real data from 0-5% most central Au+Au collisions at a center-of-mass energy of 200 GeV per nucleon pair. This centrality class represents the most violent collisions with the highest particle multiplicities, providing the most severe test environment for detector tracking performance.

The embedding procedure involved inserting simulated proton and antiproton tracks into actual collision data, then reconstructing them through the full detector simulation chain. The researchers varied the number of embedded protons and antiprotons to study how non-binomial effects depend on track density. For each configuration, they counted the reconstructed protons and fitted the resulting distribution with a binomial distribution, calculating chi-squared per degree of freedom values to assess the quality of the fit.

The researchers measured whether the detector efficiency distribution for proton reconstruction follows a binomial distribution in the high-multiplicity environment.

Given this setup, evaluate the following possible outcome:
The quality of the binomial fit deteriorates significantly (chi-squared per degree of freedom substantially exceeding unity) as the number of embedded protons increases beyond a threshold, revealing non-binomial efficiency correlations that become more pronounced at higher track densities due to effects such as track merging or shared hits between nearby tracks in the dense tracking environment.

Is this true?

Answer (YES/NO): YES